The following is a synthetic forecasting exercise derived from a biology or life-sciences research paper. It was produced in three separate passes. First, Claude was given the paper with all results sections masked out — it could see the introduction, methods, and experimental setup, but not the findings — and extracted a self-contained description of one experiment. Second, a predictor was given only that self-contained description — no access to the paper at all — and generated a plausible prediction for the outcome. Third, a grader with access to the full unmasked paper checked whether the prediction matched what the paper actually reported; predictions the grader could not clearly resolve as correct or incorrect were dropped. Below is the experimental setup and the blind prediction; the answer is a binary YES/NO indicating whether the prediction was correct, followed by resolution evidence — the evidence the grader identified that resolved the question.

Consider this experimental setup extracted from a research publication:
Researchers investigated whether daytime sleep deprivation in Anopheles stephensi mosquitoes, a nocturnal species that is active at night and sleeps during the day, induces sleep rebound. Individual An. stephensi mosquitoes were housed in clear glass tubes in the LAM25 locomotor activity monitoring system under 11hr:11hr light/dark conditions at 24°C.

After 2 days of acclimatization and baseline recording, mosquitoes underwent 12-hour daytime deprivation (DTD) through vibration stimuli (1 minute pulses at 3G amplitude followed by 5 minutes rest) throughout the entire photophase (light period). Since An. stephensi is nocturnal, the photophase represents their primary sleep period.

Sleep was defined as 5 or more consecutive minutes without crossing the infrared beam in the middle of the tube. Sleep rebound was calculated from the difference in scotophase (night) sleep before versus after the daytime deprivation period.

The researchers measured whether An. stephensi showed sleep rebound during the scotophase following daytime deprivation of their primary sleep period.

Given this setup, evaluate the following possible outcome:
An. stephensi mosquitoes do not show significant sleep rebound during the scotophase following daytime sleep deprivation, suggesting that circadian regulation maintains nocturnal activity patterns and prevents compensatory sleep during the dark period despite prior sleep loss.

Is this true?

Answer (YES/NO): NO